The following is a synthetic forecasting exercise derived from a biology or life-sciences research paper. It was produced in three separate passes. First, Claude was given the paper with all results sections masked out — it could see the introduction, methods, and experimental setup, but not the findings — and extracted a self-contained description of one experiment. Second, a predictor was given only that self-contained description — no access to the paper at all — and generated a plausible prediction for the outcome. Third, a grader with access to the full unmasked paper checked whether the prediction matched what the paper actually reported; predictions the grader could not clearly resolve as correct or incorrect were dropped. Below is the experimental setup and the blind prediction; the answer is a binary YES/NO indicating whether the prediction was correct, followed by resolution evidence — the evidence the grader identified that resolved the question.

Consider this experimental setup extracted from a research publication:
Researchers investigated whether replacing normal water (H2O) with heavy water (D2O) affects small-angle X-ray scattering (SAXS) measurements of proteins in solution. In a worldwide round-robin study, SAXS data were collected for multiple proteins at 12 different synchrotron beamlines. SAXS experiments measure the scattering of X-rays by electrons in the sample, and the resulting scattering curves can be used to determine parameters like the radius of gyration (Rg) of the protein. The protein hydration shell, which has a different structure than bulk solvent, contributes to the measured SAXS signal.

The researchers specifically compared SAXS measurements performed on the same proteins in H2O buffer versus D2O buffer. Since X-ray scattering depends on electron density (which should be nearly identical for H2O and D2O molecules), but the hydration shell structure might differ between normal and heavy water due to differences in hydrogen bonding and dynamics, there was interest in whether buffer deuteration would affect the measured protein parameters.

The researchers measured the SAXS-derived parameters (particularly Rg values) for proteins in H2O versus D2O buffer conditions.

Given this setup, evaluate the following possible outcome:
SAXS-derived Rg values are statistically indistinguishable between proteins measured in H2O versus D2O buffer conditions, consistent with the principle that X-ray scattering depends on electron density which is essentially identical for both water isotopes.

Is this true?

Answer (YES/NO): YES